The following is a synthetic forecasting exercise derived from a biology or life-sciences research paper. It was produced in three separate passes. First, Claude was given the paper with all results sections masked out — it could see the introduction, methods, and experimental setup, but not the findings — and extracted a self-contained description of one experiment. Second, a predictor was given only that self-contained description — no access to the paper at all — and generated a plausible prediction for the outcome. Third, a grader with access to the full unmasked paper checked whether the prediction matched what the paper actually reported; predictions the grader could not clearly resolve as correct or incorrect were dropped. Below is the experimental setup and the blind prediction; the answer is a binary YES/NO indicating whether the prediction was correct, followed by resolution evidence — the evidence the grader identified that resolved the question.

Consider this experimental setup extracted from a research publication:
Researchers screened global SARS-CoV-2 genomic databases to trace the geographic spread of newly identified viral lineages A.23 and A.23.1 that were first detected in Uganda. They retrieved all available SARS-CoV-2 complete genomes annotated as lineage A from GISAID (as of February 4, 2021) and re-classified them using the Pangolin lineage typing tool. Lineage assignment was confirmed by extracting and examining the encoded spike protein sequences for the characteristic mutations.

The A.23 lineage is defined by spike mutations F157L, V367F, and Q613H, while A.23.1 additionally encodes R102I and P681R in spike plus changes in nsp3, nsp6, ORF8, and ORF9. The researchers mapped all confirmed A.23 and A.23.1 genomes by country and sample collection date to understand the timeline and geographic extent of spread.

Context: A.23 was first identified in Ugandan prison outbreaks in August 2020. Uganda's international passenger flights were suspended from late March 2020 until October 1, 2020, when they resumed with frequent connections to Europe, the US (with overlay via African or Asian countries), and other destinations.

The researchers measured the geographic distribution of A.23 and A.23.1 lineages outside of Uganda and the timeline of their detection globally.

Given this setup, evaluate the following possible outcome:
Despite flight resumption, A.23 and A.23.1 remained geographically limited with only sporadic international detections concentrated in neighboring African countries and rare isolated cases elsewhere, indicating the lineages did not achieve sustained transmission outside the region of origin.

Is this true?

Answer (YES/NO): NO